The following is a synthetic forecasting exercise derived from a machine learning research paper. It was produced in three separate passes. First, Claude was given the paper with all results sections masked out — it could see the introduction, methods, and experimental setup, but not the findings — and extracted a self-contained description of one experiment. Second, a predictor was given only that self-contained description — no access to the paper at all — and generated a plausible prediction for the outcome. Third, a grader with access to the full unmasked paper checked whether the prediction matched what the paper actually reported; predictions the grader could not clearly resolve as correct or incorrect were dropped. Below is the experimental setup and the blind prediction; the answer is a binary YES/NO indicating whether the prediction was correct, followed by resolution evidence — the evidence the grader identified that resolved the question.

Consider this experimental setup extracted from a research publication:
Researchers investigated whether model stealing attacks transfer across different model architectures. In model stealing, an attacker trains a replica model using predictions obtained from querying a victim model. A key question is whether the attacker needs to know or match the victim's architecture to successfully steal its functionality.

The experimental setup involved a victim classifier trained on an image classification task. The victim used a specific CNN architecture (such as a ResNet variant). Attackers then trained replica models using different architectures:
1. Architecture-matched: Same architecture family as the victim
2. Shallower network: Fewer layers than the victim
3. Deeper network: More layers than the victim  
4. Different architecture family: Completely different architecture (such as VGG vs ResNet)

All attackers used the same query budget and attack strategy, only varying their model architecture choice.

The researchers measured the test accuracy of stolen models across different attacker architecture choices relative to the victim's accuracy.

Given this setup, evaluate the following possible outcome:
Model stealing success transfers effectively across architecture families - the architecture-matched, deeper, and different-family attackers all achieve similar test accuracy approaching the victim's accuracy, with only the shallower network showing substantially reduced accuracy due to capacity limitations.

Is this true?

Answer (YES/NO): NO